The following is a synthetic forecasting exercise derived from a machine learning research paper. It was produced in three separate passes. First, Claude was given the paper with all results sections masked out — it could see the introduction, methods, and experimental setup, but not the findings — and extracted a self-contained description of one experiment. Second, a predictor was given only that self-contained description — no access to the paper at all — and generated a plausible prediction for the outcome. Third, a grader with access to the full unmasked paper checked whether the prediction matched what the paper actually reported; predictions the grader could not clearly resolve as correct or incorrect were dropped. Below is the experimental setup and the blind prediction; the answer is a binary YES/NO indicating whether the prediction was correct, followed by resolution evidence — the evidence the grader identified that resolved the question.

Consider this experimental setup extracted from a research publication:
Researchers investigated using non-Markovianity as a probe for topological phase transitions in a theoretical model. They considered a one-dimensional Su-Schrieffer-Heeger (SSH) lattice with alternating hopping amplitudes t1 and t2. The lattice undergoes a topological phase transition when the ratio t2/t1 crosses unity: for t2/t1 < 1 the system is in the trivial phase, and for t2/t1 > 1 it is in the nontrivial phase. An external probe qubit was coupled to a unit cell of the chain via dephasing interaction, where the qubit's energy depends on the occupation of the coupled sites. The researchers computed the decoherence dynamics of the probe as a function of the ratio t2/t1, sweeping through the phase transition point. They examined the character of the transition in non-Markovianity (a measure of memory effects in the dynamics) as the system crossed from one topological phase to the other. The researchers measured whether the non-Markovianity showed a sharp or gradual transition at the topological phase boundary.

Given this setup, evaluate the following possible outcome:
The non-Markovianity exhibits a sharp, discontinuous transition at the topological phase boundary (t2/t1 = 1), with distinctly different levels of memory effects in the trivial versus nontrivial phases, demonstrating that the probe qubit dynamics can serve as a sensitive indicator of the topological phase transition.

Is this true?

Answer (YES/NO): NO